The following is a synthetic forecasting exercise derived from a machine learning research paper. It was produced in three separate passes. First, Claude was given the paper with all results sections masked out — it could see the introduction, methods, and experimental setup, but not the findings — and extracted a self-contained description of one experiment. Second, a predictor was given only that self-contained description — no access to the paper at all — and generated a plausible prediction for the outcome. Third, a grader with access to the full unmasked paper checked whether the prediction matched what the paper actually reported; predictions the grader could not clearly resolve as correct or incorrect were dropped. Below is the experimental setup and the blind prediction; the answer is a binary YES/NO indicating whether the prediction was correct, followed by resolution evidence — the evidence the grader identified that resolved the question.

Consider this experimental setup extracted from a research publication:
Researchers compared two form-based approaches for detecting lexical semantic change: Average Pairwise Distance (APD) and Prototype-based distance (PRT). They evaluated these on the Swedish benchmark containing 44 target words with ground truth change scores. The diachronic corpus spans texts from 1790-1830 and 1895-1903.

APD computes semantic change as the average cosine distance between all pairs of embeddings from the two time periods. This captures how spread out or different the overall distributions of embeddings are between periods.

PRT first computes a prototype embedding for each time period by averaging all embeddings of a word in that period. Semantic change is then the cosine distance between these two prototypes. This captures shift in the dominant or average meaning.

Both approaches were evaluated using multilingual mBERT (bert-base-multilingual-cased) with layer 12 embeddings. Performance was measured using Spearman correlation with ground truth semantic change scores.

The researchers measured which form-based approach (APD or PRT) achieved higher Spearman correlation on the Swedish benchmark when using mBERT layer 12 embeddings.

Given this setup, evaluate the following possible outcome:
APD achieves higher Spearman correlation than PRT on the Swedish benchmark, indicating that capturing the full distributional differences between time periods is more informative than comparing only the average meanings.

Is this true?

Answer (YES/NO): YES